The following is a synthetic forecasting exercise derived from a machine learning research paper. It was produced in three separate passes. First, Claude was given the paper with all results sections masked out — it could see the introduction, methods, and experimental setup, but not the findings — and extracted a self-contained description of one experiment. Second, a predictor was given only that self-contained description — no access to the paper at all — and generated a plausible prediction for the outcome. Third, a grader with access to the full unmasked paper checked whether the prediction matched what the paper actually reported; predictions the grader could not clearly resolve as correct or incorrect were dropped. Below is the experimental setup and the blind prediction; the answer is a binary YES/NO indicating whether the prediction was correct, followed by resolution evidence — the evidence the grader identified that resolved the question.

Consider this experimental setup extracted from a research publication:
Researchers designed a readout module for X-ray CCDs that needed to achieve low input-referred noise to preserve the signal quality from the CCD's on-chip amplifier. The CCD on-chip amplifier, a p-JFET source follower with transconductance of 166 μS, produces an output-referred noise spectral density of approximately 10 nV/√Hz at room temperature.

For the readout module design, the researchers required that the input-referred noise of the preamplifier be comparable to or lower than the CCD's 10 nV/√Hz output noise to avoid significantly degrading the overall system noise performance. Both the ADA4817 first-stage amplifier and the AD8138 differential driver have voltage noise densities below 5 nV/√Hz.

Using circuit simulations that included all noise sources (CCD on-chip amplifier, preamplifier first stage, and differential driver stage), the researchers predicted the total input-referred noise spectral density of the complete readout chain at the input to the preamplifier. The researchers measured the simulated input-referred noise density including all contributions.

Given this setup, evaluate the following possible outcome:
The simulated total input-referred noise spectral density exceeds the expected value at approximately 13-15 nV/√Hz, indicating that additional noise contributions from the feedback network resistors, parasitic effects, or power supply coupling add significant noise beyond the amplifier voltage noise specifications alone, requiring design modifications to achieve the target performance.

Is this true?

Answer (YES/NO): NO